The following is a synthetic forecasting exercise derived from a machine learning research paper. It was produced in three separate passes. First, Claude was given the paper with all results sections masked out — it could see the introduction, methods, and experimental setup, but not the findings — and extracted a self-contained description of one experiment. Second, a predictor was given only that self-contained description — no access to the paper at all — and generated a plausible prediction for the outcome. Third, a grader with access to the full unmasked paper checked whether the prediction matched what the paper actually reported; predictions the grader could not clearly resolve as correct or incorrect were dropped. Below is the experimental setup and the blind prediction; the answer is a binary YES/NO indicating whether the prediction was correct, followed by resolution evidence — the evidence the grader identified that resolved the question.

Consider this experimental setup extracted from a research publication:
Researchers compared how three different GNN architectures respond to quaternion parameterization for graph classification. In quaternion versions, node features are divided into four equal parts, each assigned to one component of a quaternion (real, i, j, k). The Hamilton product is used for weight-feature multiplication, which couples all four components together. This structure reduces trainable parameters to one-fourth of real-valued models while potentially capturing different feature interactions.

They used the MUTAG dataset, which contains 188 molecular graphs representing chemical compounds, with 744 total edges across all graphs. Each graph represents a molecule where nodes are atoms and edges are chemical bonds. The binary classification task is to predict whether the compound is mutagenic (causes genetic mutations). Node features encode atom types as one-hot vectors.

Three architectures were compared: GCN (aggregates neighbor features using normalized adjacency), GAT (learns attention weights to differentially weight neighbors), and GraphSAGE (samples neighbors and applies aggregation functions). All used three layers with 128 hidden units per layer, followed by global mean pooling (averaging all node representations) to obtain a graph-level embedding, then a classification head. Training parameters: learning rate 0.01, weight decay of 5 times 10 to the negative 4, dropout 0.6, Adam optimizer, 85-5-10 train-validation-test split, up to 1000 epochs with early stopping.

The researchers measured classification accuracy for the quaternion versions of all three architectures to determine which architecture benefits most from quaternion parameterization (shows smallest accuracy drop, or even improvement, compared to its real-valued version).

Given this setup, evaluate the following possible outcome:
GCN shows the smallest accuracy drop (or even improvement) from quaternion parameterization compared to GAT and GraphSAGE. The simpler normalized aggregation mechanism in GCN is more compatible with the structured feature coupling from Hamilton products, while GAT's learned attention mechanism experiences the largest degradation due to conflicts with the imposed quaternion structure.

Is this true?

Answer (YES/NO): NO